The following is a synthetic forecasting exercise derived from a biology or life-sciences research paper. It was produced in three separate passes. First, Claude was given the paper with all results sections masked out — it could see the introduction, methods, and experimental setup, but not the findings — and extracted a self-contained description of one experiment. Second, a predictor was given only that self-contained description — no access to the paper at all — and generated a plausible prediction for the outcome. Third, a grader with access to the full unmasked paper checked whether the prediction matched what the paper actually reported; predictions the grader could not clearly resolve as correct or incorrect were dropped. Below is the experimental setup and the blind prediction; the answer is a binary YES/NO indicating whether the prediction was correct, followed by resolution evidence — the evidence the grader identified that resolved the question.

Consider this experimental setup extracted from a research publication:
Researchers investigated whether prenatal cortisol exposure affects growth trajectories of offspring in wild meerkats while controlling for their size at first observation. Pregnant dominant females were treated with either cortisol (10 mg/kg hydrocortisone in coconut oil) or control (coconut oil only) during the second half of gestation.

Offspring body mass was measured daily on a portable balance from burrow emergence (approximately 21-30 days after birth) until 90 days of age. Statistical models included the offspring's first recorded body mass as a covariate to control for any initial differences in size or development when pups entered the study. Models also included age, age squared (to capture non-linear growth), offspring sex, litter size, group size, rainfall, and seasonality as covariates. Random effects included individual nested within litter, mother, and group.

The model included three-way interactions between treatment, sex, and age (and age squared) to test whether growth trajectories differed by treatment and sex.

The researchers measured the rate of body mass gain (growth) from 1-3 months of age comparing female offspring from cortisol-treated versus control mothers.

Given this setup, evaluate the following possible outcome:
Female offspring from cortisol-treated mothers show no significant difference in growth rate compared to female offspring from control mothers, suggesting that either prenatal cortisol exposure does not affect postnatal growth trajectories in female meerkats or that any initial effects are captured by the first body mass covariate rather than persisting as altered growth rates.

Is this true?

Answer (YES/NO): NO